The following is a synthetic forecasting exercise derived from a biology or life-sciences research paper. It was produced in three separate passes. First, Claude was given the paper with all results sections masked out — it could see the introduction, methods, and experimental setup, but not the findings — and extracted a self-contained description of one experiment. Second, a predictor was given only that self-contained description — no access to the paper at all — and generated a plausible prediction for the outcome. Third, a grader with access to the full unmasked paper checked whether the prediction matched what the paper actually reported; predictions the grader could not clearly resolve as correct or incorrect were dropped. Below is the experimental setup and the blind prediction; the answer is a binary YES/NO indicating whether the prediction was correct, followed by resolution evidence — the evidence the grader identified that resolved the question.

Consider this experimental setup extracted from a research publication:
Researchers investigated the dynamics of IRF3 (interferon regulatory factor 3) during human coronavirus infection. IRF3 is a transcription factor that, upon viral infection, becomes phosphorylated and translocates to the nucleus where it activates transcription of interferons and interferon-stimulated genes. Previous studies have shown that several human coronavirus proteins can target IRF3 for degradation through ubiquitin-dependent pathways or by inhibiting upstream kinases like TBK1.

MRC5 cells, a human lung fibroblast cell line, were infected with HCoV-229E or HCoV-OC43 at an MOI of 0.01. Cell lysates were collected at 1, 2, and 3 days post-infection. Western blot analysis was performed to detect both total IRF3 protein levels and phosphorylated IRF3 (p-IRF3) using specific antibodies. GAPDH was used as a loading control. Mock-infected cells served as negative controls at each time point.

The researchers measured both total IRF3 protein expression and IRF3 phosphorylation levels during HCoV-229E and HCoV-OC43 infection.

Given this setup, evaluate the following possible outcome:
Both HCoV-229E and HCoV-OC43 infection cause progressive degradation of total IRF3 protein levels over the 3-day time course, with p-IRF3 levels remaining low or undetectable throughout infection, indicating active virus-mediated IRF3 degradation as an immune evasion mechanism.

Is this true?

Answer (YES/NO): NO